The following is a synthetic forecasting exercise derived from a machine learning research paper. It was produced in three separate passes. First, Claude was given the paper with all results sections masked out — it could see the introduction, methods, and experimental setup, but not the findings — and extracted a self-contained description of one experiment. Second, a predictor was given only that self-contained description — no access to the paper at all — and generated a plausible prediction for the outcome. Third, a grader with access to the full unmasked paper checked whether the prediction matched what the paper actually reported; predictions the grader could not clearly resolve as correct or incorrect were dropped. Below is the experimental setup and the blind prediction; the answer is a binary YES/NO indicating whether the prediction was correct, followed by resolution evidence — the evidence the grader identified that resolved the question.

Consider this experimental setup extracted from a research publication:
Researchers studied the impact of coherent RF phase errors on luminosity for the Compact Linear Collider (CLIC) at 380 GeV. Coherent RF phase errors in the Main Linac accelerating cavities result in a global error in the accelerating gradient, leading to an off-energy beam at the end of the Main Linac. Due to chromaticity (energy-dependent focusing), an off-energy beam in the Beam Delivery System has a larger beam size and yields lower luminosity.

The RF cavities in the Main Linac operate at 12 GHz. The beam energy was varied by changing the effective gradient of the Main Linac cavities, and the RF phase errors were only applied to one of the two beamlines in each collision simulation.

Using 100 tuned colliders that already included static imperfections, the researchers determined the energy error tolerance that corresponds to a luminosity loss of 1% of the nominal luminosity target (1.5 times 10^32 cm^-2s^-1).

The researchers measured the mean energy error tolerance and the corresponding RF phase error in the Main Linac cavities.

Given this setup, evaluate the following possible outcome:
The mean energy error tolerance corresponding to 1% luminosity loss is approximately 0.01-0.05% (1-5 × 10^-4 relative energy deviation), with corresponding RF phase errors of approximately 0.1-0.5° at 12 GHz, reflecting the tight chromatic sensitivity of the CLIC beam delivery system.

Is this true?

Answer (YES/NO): NO